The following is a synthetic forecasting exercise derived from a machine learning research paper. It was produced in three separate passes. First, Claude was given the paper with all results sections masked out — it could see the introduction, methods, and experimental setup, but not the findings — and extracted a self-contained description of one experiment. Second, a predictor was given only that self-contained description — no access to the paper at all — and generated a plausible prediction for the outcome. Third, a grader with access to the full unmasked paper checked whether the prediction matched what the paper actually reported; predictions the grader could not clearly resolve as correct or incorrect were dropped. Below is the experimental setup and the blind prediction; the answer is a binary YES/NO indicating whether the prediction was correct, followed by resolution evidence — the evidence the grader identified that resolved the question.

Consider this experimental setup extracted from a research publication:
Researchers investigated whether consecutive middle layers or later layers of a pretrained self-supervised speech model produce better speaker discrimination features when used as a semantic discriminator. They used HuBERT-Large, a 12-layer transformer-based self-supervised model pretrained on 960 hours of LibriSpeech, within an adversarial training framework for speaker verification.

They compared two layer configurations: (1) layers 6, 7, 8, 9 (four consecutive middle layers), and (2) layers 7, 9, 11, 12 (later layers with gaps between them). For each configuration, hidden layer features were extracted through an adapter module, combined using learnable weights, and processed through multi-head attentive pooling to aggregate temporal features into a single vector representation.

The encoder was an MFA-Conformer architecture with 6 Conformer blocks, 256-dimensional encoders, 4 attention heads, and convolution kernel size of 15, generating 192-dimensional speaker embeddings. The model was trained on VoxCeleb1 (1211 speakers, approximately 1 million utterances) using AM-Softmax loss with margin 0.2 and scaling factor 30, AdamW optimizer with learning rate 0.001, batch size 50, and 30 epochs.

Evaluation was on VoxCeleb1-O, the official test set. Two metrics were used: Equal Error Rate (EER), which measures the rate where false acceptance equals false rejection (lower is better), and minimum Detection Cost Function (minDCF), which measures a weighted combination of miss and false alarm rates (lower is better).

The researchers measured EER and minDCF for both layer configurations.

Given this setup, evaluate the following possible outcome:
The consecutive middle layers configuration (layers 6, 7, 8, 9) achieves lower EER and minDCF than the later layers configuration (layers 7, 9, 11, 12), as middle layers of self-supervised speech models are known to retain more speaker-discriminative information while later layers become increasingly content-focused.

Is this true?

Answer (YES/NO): NO